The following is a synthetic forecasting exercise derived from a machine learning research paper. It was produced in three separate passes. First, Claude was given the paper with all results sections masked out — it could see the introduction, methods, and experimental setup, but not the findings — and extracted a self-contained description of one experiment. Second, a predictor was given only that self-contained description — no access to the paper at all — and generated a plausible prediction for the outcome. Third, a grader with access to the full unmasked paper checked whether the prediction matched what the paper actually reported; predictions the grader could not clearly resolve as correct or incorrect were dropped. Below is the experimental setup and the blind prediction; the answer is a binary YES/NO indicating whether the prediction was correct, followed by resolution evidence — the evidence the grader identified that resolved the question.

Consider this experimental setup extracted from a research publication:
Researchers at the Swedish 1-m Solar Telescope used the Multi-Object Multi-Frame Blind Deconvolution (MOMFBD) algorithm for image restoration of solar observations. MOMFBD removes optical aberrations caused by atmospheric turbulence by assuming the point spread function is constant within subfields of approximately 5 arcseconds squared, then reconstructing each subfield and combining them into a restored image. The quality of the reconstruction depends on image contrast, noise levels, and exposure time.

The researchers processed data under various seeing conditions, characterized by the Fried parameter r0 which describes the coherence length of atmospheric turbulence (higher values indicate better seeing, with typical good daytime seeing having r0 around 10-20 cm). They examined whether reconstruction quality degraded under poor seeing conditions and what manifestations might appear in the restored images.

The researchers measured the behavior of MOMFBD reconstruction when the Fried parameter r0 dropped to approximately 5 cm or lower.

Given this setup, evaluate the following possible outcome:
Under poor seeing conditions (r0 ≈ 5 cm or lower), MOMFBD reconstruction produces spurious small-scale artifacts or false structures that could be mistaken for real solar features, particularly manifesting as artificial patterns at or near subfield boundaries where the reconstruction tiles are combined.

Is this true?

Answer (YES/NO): NO